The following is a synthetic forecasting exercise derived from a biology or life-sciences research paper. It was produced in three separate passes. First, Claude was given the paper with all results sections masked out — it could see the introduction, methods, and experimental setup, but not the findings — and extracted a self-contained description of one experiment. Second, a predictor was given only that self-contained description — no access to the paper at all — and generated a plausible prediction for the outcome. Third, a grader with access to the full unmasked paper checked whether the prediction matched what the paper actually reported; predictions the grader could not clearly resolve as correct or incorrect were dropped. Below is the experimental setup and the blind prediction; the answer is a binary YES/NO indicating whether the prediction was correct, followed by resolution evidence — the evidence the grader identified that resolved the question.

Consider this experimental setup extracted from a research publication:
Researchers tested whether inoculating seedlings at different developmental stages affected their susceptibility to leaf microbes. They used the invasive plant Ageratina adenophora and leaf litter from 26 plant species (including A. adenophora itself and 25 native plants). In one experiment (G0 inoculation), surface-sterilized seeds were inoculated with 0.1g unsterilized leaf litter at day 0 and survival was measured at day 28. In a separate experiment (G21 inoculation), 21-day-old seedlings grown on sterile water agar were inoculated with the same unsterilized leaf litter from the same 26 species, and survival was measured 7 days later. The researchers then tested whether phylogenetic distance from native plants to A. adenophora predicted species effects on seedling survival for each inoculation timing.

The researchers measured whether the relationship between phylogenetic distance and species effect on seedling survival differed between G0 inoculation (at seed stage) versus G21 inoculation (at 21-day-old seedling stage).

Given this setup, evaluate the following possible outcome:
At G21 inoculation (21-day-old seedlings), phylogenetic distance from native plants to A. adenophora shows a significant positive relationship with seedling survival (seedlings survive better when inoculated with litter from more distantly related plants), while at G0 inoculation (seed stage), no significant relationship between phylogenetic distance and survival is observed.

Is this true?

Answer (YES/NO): NO